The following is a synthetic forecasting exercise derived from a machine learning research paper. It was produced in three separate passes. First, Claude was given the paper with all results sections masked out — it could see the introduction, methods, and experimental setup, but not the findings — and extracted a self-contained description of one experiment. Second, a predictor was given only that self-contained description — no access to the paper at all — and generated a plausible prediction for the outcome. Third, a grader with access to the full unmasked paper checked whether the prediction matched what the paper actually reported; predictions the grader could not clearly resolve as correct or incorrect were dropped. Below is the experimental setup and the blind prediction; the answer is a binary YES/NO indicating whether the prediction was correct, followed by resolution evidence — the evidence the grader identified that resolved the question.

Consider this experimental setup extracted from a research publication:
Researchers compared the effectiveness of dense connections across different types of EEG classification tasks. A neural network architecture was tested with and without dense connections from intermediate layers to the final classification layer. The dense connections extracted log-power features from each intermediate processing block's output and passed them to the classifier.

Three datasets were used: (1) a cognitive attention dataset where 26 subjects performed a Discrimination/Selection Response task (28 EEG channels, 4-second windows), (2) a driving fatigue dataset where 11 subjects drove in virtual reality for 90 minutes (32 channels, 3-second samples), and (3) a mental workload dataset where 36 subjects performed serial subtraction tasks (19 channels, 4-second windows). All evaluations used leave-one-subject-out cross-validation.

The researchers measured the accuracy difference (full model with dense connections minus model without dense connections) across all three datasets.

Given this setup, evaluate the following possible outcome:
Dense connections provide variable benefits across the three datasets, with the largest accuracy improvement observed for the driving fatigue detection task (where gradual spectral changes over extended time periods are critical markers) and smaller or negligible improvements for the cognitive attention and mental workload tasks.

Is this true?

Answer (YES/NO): NO